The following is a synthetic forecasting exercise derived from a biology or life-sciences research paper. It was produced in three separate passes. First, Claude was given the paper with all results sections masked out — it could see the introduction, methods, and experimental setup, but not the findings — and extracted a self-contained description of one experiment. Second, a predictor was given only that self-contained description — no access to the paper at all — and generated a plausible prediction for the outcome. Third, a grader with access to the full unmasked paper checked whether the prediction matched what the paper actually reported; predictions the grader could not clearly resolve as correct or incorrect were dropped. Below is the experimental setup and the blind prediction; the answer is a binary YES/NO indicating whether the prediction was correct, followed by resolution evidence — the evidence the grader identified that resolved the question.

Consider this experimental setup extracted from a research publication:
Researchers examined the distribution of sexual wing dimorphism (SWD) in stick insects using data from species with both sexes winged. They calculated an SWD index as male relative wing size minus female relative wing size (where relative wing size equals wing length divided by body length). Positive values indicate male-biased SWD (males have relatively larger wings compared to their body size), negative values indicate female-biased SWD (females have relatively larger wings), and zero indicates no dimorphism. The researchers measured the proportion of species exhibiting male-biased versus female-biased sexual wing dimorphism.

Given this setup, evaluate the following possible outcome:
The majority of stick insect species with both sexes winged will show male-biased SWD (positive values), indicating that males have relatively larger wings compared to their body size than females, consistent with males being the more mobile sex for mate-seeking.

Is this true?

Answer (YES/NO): YES